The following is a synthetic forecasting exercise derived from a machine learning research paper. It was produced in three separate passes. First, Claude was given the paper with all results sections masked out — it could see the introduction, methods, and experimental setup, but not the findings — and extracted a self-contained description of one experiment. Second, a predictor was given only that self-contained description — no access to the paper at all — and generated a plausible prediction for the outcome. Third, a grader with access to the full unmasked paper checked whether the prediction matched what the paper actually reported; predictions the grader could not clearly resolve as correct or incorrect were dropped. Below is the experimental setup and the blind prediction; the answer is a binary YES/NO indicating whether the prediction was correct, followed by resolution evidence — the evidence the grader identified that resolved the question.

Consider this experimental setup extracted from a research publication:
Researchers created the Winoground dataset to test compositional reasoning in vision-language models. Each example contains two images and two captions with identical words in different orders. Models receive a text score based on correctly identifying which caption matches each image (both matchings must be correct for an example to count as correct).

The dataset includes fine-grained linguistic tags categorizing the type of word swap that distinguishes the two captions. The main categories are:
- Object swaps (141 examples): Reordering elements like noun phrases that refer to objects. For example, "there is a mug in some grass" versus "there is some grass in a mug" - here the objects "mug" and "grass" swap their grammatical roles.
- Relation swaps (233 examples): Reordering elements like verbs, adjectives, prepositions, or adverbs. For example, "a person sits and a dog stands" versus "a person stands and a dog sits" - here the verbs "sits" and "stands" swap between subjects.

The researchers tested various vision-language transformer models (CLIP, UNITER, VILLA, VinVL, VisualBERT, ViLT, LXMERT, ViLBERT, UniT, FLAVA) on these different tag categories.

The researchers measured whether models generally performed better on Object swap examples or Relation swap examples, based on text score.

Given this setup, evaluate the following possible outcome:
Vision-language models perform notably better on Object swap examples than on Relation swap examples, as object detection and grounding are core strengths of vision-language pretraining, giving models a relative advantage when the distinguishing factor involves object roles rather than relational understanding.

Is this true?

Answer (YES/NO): YES